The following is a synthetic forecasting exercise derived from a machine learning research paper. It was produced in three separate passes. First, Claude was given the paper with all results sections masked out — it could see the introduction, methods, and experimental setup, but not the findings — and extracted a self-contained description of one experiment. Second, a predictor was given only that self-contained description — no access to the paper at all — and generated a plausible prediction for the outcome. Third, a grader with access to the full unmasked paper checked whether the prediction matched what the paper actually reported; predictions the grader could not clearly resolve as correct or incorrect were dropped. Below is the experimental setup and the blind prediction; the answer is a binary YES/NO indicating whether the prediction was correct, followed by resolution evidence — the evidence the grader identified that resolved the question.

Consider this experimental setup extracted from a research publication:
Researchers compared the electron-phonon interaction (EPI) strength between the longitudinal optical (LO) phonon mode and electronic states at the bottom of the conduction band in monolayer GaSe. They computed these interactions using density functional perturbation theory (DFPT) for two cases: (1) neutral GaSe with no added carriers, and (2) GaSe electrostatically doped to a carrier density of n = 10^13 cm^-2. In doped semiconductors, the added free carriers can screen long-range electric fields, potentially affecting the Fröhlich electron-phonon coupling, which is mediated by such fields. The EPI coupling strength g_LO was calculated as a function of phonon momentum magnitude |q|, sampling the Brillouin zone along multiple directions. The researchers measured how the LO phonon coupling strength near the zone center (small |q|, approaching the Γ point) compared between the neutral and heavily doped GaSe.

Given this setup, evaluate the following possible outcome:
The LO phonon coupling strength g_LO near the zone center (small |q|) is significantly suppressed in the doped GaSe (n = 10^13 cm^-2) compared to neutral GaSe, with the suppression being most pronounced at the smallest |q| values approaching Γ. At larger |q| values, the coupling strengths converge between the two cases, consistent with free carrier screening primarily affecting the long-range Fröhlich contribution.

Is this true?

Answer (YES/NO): YES